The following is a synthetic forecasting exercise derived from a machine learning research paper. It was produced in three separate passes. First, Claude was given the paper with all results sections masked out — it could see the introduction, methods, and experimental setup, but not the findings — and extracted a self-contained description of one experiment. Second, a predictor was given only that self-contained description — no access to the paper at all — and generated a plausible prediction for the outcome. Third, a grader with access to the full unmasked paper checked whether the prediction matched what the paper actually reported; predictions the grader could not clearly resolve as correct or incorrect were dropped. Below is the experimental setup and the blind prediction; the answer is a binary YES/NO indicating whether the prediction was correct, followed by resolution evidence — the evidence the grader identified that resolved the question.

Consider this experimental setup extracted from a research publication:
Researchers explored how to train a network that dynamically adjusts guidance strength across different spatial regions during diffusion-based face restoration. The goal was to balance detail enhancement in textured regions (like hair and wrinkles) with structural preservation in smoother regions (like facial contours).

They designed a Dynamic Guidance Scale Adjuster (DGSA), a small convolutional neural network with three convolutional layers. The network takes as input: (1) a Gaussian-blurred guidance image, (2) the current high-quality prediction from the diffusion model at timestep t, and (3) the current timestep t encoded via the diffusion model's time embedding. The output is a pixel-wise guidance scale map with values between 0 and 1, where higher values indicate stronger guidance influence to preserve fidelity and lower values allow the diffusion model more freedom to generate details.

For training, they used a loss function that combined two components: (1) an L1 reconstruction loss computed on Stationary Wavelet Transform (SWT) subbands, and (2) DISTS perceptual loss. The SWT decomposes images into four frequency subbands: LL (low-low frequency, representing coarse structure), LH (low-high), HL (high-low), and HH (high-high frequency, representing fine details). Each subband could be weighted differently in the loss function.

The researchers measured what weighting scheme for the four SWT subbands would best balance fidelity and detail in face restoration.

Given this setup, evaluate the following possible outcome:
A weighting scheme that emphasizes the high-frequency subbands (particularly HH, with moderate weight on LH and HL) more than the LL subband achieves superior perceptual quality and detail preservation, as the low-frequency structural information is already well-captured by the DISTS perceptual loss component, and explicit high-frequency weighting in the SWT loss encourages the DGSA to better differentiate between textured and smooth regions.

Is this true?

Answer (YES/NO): YES